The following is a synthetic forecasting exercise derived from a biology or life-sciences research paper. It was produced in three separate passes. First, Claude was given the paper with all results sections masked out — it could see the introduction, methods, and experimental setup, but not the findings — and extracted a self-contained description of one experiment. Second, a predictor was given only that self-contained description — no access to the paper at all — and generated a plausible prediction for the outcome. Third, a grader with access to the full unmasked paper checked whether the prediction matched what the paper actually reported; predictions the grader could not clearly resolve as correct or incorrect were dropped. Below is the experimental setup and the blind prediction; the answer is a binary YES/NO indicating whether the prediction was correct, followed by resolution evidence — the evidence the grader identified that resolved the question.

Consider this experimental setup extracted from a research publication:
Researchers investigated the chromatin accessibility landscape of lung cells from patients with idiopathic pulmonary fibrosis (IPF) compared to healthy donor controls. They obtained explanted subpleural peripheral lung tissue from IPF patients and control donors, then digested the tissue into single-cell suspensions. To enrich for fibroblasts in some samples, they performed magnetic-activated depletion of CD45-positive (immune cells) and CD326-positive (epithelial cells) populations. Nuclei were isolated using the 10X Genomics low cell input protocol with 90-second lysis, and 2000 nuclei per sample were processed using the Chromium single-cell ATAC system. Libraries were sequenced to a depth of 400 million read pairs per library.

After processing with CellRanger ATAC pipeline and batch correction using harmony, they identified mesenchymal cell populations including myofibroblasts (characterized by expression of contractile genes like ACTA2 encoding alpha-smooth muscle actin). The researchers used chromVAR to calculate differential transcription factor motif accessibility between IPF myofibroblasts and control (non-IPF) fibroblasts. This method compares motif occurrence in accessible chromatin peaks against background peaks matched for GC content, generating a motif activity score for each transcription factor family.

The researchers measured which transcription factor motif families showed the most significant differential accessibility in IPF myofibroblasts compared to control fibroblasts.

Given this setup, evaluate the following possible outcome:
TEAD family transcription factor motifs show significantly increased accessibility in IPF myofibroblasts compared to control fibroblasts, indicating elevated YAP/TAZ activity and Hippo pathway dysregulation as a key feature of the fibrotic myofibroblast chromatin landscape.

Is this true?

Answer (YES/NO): NO